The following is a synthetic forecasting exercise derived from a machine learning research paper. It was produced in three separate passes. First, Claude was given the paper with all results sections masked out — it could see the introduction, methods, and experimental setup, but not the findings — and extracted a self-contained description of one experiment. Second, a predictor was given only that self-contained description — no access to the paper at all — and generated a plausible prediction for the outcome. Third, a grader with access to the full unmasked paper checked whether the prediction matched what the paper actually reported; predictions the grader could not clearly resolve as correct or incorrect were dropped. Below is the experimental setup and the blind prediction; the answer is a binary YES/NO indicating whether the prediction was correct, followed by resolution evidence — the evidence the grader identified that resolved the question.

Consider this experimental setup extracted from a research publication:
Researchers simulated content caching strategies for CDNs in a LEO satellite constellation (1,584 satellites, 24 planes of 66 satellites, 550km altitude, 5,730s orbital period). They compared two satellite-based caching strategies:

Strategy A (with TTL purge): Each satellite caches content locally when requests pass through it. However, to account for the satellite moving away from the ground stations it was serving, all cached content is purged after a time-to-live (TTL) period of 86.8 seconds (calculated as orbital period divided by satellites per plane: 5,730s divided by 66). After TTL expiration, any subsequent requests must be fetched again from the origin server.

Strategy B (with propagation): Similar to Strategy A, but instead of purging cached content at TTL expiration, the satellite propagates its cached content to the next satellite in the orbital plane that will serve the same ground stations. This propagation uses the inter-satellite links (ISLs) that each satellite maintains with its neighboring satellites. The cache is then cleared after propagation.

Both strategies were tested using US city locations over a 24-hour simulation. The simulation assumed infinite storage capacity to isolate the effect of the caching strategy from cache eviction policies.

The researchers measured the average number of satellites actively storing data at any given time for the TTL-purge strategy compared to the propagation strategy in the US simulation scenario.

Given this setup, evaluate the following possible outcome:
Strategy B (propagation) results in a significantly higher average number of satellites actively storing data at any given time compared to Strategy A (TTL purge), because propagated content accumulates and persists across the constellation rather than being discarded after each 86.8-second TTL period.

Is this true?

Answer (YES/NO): YES